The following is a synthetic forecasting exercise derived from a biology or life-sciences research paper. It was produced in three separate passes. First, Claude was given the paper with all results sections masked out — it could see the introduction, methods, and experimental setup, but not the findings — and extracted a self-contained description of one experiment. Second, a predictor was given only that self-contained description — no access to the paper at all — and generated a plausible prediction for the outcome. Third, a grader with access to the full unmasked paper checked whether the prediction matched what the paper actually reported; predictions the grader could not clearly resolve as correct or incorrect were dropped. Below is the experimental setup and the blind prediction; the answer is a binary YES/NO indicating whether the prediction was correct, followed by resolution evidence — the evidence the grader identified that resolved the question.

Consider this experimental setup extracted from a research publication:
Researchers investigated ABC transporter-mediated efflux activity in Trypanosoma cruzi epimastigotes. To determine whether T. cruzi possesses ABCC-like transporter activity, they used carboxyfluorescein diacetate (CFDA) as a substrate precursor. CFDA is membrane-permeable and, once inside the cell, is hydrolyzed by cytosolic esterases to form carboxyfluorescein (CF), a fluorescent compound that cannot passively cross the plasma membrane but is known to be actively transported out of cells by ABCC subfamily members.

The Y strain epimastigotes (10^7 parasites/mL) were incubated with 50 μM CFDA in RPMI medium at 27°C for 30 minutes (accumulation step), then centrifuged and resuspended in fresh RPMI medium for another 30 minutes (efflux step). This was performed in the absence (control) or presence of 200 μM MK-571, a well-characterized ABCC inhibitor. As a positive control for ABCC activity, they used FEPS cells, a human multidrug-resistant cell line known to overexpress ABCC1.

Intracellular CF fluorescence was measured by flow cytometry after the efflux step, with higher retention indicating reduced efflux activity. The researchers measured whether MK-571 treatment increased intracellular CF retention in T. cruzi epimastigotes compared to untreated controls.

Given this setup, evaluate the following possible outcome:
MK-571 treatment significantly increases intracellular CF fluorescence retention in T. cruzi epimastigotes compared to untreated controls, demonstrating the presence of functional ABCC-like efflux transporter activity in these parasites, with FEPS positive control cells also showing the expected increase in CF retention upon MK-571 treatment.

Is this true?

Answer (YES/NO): YES